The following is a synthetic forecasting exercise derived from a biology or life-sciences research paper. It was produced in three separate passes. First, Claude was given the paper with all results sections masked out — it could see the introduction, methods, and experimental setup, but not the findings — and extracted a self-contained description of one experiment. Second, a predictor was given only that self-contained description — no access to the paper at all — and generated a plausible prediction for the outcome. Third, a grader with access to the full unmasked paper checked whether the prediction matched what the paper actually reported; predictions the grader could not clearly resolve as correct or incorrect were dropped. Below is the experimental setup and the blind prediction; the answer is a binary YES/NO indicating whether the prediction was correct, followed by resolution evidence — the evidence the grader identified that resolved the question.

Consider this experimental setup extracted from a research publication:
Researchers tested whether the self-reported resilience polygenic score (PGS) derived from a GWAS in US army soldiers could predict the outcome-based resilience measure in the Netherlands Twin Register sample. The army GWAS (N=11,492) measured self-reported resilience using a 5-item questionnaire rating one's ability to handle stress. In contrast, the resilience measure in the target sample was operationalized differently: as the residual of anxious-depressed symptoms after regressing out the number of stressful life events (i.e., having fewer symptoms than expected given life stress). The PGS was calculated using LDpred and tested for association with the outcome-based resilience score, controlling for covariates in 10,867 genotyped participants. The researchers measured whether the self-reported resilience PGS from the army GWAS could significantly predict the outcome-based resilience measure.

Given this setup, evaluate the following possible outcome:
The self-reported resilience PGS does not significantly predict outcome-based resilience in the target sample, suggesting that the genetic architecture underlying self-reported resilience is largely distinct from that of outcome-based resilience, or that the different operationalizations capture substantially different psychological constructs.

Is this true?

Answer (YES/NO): YES